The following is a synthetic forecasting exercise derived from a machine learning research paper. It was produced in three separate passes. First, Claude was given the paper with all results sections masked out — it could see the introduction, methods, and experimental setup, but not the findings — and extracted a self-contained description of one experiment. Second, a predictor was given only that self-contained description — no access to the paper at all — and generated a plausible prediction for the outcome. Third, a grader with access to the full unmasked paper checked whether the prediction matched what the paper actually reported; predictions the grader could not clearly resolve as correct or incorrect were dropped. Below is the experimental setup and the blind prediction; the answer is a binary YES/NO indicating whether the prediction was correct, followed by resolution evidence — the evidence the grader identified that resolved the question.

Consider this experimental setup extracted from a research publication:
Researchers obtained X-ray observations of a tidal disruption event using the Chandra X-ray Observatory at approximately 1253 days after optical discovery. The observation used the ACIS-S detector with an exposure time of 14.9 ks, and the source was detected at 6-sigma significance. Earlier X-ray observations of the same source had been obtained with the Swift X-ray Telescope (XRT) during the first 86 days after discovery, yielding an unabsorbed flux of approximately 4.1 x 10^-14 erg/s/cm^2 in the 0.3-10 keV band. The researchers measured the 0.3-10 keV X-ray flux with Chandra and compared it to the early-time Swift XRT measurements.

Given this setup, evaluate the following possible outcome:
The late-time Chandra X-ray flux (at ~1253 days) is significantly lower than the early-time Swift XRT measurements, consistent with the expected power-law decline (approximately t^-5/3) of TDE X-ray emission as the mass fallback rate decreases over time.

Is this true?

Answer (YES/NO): NO